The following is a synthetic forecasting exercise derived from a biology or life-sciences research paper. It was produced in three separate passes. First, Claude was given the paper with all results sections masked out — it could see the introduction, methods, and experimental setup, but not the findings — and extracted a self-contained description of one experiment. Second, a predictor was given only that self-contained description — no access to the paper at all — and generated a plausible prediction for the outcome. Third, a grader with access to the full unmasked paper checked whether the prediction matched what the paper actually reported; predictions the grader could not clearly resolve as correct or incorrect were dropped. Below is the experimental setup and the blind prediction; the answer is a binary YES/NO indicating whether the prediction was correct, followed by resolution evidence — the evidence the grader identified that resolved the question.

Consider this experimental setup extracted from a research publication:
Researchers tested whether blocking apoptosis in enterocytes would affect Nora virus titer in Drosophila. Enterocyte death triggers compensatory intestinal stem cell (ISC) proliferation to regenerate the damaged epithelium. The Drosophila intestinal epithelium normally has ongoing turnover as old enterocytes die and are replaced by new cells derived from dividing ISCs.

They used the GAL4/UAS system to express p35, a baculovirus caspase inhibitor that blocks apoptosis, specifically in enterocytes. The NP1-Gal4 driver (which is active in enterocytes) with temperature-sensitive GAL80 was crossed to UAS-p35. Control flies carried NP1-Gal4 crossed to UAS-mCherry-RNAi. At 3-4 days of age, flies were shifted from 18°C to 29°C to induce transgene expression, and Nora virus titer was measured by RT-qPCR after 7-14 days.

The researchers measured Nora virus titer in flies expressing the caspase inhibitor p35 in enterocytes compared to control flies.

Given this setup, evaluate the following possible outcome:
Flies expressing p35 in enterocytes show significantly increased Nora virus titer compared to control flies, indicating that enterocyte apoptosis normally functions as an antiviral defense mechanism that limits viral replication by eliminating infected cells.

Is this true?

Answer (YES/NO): NO